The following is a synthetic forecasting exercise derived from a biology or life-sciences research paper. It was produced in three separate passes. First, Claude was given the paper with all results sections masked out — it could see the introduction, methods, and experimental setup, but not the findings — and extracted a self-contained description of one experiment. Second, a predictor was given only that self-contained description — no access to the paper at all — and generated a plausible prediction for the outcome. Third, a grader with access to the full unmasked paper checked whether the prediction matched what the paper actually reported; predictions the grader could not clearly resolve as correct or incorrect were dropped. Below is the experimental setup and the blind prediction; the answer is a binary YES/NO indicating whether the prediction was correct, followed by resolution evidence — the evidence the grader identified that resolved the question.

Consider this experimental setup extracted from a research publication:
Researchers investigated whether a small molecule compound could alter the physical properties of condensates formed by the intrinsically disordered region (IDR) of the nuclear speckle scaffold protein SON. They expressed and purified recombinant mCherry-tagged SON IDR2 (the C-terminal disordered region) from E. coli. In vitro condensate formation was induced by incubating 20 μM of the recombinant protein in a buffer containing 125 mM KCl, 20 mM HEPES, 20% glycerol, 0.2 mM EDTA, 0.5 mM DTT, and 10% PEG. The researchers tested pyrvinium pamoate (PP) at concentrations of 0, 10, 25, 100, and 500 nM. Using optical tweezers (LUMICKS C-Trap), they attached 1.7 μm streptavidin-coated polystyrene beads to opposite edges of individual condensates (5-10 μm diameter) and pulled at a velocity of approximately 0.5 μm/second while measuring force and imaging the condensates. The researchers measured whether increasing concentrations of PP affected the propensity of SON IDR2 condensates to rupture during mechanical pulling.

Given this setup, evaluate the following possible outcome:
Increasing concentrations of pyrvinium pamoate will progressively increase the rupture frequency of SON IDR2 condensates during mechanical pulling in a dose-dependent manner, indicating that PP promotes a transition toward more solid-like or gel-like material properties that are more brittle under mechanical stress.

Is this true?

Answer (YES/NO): NO